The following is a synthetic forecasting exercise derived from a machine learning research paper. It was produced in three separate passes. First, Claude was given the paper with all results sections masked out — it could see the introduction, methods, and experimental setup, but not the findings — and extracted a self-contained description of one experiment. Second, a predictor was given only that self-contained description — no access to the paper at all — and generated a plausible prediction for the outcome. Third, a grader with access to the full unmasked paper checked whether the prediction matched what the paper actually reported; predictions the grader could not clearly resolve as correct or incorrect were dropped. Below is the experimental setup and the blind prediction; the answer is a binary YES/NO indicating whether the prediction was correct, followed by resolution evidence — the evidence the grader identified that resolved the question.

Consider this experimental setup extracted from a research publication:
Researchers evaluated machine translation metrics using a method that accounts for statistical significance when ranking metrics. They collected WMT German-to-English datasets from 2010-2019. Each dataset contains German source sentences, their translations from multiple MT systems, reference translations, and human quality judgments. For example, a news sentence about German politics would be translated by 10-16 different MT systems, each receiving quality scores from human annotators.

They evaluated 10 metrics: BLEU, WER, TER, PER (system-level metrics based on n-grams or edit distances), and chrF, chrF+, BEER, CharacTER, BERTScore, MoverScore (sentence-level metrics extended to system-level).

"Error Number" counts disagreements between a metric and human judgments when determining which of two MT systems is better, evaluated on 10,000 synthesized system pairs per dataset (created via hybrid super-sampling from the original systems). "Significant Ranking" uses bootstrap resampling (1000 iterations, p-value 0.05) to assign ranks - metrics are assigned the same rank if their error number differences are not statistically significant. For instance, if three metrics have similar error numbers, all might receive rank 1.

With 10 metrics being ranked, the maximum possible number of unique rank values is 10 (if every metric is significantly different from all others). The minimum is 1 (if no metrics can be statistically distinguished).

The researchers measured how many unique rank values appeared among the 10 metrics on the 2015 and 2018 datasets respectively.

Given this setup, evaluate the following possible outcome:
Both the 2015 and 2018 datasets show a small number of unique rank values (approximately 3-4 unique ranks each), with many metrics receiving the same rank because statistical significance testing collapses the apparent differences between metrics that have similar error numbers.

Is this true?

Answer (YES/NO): NO